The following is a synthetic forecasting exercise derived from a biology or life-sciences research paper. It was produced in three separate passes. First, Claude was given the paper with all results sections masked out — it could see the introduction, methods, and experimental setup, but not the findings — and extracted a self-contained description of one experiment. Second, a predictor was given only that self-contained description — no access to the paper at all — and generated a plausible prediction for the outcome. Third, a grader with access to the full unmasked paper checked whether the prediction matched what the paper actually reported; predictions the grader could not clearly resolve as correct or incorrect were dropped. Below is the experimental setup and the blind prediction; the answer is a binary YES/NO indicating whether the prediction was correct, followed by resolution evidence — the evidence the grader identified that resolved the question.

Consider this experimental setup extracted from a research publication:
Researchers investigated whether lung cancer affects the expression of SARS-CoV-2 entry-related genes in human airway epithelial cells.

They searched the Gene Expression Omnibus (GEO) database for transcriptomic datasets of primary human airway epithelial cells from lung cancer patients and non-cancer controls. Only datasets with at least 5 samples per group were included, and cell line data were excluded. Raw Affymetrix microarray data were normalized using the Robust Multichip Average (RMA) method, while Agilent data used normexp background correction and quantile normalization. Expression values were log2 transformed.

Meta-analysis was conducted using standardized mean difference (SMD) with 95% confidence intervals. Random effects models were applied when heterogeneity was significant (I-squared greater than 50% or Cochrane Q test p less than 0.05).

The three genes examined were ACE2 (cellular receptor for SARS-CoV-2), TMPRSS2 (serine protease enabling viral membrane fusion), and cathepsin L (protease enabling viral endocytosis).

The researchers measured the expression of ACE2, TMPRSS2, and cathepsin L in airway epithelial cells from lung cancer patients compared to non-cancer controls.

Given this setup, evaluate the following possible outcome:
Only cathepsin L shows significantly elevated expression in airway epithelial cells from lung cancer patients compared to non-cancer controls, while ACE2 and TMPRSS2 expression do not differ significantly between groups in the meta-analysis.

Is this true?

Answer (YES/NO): NO